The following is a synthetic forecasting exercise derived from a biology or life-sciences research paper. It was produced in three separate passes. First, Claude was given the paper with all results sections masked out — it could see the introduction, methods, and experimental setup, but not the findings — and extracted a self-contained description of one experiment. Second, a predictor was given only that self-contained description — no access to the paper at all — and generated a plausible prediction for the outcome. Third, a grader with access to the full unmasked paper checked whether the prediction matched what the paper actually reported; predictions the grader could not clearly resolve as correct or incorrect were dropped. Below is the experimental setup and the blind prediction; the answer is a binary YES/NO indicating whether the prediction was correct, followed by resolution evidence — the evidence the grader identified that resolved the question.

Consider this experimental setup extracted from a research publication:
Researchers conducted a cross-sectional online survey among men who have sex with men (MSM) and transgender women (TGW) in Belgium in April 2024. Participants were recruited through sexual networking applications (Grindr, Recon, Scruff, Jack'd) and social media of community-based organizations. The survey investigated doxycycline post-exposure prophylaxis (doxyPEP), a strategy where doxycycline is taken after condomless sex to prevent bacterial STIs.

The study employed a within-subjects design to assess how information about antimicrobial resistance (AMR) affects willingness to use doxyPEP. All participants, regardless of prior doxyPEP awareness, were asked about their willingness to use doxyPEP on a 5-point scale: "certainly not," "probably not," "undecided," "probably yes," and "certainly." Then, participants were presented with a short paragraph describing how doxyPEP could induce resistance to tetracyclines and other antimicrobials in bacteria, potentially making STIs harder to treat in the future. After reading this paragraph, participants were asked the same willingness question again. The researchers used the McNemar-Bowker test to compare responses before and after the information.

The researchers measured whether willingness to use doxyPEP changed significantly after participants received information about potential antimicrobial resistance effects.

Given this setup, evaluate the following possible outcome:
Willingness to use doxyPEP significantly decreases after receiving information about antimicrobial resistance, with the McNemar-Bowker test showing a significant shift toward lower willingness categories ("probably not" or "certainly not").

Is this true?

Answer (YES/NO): YES